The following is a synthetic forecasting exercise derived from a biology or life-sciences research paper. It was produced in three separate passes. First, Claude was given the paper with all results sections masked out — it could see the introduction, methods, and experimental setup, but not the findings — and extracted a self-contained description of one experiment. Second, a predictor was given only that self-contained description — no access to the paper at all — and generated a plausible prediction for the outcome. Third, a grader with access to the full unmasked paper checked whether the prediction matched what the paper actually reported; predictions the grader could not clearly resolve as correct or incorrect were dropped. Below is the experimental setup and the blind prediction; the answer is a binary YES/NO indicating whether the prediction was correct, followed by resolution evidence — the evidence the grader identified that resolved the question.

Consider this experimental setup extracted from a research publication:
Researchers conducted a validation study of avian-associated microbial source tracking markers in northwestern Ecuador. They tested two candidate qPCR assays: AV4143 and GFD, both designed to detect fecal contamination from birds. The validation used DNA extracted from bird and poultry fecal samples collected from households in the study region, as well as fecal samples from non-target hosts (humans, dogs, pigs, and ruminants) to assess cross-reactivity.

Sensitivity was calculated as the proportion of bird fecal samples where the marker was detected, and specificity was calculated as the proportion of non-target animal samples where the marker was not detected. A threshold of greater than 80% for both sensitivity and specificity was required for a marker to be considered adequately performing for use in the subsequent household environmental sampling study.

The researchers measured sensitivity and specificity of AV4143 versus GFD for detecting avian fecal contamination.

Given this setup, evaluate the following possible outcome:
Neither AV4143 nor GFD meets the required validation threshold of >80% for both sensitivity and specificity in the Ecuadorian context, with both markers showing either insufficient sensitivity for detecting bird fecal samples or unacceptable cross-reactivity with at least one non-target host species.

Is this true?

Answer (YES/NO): NO